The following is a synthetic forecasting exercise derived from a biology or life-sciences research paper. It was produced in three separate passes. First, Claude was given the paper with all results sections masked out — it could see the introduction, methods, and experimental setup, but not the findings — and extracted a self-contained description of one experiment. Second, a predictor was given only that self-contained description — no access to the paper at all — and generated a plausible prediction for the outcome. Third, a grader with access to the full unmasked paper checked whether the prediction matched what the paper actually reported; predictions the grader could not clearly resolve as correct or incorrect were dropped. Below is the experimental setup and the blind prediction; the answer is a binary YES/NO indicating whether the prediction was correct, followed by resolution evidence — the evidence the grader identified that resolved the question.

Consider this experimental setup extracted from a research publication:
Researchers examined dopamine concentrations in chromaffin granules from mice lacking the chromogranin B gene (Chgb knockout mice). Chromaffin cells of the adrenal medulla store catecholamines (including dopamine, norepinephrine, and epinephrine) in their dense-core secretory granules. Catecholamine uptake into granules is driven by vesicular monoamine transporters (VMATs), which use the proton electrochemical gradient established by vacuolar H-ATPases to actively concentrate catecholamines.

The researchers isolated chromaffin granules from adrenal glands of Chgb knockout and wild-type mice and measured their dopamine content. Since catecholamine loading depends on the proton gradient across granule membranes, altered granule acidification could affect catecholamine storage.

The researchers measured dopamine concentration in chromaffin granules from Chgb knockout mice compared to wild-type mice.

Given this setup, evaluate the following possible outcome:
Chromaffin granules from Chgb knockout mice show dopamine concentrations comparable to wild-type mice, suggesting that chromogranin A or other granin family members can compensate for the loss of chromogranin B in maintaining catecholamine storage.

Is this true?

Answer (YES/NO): NO